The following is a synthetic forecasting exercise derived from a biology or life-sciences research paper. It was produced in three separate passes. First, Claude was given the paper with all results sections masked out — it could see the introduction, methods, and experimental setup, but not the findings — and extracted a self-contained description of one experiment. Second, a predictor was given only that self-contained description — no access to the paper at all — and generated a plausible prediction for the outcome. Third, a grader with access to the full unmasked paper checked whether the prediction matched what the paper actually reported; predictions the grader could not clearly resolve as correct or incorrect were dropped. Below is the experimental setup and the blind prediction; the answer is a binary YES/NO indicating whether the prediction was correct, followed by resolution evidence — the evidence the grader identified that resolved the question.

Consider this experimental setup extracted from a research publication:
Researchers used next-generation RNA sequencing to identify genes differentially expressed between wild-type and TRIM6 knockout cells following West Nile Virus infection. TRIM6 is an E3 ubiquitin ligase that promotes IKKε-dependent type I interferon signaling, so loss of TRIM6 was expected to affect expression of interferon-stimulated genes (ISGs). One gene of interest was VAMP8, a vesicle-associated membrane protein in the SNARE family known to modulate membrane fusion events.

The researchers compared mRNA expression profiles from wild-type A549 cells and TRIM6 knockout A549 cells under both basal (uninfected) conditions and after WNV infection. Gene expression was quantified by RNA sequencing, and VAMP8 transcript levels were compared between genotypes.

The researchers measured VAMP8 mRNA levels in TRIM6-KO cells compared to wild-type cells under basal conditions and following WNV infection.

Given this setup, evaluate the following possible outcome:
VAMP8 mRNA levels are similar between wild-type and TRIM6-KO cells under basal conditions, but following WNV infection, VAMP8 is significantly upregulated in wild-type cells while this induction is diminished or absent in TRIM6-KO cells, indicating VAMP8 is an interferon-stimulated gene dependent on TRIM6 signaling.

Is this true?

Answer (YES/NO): NO